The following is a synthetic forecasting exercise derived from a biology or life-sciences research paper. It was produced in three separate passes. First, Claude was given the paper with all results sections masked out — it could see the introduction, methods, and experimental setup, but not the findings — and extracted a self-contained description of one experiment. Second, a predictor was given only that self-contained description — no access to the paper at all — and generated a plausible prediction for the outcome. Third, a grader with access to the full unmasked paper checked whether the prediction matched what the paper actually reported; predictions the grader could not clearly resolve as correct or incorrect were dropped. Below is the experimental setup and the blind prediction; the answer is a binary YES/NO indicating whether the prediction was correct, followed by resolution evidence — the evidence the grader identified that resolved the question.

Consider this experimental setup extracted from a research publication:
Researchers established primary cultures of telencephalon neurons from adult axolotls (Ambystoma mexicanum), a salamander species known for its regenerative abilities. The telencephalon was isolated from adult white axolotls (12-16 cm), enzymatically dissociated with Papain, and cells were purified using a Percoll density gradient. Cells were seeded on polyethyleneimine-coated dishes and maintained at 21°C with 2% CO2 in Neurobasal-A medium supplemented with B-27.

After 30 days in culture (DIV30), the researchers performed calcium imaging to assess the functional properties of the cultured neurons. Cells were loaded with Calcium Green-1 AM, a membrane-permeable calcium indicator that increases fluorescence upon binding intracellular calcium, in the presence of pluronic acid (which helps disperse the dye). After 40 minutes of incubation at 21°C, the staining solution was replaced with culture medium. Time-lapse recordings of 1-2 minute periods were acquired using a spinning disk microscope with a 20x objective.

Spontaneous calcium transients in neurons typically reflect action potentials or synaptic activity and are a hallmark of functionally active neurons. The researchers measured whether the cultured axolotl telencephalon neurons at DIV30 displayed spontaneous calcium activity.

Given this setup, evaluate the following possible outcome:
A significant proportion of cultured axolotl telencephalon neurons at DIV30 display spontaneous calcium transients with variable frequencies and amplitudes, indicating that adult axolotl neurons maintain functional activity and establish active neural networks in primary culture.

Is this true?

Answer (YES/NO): YES